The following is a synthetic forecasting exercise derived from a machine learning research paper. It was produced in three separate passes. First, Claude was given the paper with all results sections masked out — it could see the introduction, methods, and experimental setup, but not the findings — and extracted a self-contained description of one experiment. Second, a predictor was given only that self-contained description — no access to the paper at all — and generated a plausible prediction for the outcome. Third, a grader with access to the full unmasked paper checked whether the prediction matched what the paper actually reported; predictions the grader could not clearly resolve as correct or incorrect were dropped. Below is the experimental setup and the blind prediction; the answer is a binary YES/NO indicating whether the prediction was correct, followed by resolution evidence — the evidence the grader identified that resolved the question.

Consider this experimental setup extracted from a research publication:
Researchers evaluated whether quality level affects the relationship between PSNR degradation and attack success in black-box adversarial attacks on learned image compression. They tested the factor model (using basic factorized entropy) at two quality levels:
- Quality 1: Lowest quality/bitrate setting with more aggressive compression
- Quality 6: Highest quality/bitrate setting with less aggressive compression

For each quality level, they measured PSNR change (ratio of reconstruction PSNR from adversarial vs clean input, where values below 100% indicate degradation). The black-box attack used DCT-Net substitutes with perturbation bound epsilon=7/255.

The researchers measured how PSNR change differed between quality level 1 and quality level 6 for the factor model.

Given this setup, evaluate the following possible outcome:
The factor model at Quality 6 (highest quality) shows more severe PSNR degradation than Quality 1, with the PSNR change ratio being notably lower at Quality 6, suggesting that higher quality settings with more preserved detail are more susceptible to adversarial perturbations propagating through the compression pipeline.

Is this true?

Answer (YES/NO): YES